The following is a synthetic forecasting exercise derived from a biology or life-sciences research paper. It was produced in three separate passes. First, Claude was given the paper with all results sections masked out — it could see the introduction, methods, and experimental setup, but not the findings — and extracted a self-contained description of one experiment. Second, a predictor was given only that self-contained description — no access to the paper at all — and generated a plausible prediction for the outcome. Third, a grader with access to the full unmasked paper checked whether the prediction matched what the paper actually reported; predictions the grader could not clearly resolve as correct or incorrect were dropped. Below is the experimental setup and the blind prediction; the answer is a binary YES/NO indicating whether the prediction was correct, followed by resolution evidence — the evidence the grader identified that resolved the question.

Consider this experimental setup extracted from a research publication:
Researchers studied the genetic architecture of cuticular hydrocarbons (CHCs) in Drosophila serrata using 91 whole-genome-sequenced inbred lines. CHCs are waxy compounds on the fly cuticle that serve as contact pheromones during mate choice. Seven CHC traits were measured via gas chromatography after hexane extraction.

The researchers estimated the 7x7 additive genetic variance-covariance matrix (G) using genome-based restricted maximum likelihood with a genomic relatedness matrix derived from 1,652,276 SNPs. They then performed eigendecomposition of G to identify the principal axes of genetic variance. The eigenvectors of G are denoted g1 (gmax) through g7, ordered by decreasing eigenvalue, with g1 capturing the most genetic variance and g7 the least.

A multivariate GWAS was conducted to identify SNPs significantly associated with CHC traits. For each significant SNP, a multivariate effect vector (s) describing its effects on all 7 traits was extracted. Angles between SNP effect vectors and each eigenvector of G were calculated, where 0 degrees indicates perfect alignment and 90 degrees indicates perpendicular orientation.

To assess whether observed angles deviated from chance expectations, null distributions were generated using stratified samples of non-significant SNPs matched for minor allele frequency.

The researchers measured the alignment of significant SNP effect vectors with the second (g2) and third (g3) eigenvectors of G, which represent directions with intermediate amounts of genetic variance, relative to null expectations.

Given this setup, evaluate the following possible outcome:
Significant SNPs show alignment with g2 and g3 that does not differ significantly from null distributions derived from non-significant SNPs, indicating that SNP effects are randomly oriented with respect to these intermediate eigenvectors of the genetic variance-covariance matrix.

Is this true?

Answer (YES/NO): NO